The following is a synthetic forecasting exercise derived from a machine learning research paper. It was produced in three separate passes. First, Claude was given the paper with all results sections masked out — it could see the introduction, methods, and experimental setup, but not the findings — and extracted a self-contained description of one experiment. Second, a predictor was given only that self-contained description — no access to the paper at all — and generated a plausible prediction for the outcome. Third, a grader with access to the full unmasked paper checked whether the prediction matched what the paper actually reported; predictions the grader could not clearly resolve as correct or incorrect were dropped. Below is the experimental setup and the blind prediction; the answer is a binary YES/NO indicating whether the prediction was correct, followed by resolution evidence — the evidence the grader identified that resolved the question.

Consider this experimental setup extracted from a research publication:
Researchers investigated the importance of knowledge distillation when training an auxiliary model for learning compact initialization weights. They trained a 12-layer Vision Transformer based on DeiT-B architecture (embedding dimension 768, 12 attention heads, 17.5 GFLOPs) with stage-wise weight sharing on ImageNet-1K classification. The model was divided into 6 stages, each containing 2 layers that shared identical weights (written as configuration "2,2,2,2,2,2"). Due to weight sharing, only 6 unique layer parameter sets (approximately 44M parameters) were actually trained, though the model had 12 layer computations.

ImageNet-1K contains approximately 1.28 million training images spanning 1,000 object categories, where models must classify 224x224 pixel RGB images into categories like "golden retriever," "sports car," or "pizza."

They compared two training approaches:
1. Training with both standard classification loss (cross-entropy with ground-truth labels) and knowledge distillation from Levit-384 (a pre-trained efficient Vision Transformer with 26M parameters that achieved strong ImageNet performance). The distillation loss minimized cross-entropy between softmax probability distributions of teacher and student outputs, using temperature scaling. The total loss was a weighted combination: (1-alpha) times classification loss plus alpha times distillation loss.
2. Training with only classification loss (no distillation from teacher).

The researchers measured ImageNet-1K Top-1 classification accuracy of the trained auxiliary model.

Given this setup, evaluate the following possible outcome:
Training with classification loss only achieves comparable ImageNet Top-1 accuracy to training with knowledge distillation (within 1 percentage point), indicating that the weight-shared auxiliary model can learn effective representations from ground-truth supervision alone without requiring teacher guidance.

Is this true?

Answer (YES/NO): NO